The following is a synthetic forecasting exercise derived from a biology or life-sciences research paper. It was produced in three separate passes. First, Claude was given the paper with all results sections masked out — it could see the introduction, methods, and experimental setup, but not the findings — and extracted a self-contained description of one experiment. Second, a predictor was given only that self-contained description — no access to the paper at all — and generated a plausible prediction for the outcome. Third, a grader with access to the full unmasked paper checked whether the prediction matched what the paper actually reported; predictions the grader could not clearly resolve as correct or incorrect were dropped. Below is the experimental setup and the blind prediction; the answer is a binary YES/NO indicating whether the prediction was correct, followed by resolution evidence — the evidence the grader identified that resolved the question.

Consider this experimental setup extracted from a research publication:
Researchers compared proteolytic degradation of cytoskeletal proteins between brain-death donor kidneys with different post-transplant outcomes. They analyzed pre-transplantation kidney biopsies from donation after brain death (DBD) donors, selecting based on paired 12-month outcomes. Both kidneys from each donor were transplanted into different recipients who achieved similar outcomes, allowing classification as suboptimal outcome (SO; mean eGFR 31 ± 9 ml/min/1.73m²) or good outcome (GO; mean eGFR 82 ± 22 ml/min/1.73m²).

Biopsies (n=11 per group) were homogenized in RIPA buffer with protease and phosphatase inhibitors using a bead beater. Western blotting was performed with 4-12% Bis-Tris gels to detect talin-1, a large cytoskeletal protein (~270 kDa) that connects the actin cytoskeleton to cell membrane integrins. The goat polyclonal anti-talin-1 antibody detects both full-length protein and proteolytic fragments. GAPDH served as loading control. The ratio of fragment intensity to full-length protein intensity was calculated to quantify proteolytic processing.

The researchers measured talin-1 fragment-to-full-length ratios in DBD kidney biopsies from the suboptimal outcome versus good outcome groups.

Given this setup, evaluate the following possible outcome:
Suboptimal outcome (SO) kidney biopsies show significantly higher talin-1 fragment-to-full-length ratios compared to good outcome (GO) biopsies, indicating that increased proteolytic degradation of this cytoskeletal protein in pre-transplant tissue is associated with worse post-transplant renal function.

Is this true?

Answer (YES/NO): YES